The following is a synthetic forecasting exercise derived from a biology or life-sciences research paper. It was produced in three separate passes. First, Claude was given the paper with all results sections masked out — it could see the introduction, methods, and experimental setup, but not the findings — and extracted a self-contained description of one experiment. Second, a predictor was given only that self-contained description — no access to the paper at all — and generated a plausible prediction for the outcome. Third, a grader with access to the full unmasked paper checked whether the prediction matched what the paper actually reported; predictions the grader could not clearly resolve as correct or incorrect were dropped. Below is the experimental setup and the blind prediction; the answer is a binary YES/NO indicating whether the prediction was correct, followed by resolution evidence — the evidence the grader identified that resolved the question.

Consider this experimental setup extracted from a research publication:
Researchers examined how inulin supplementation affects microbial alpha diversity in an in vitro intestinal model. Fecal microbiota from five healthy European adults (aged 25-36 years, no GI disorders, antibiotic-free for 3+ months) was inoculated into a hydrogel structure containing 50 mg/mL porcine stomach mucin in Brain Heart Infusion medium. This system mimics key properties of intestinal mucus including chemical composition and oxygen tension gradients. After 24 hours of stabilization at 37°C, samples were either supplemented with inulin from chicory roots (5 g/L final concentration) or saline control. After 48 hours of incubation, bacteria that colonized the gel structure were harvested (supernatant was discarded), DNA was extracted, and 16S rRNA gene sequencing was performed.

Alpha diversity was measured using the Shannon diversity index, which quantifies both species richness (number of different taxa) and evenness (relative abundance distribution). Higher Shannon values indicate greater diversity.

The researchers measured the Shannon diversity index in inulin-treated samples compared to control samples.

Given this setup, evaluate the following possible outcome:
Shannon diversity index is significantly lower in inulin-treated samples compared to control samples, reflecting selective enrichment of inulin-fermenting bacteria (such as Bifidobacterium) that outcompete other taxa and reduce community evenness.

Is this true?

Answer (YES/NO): NO